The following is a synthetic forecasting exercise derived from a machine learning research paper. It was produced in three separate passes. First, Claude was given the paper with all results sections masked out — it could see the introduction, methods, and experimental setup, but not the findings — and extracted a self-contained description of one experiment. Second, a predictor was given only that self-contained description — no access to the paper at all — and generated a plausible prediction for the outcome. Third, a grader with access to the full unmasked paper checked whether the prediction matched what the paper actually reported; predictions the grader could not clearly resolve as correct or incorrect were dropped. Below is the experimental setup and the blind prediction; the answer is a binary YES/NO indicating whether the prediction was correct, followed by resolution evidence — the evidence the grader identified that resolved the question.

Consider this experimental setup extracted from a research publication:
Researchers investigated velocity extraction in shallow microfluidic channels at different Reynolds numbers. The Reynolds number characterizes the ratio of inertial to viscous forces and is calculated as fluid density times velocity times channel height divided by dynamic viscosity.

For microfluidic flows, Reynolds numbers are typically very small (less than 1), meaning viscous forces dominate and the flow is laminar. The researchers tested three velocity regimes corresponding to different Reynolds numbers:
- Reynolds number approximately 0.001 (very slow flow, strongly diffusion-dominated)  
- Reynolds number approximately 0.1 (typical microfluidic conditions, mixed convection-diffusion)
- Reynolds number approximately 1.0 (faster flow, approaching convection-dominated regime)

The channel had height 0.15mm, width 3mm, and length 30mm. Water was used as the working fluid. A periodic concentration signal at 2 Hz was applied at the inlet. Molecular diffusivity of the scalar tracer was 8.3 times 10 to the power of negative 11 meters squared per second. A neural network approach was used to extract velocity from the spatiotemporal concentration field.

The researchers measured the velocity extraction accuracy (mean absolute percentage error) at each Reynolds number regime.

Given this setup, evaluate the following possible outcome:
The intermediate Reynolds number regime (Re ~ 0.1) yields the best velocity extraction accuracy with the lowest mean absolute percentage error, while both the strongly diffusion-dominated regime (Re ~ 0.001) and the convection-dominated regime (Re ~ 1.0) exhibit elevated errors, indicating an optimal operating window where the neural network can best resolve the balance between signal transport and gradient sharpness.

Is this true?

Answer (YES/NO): NO